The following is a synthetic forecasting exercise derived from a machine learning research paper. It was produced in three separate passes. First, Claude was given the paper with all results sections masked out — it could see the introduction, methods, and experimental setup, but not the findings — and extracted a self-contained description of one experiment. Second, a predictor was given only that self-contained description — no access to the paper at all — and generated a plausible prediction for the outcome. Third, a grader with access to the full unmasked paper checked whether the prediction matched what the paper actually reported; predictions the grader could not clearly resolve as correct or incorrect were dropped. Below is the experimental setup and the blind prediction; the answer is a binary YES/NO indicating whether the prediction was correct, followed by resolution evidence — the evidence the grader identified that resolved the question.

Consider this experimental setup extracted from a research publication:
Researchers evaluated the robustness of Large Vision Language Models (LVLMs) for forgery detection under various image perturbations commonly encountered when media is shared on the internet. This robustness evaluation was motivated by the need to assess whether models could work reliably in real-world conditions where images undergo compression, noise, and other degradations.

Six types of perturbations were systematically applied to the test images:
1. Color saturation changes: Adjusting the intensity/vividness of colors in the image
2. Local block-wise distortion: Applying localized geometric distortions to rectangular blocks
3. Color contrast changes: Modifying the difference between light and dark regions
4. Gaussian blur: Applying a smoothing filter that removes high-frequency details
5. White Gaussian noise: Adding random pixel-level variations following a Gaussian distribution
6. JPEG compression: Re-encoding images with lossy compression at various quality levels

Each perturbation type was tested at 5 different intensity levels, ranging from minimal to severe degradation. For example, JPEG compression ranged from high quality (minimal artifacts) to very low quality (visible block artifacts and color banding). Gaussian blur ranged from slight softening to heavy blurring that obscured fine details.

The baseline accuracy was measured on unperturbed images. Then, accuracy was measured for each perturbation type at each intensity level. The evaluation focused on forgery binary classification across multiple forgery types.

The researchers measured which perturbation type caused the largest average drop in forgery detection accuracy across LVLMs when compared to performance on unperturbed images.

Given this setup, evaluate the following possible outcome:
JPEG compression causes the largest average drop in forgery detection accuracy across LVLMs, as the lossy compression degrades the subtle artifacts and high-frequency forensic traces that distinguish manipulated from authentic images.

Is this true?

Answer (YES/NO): NO